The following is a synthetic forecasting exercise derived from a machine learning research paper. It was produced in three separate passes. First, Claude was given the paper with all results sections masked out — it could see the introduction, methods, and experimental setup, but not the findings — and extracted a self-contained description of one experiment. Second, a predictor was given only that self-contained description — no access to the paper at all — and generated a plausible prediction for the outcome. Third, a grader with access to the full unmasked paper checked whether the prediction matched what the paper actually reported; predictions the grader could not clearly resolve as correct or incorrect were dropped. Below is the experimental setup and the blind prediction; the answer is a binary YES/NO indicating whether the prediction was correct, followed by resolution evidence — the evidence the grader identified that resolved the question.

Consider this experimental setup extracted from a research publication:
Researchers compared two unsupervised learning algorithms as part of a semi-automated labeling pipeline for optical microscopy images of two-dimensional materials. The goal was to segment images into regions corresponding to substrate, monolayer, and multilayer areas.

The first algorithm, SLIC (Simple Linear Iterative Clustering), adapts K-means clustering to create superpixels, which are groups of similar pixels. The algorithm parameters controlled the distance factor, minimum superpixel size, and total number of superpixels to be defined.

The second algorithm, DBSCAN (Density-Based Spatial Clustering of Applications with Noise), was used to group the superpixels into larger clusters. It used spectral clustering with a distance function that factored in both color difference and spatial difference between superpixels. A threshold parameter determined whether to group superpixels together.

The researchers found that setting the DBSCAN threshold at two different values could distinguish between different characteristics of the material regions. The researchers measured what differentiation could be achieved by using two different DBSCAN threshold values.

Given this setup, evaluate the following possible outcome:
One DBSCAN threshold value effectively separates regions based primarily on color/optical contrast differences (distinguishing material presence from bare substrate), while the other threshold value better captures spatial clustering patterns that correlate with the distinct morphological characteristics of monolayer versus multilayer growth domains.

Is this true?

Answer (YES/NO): NO